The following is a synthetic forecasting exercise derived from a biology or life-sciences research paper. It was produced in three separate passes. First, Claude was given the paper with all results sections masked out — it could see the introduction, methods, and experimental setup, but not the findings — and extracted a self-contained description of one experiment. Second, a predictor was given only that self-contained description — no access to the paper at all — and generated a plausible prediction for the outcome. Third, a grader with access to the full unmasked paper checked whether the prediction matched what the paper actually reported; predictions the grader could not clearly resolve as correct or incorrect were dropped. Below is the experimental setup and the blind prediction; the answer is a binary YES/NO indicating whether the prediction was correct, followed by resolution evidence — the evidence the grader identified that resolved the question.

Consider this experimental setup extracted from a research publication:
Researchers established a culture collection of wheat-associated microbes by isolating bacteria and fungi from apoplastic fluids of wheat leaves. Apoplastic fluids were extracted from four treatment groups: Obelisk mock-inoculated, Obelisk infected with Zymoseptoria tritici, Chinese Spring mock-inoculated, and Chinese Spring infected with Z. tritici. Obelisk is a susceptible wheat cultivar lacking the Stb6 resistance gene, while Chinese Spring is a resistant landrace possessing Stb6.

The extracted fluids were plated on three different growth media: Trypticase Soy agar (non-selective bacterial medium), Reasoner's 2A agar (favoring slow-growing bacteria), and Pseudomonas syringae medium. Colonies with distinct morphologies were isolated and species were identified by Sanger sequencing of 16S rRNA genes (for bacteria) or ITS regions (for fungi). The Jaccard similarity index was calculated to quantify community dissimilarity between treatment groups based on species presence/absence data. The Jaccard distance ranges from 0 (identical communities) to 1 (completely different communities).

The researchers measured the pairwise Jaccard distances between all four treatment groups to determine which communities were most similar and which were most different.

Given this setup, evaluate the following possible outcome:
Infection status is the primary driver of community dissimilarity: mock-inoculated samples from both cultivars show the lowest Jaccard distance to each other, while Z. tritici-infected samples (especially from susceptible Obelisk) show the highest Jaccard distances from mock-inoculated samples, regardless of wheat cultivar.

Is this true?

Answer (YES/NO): NO